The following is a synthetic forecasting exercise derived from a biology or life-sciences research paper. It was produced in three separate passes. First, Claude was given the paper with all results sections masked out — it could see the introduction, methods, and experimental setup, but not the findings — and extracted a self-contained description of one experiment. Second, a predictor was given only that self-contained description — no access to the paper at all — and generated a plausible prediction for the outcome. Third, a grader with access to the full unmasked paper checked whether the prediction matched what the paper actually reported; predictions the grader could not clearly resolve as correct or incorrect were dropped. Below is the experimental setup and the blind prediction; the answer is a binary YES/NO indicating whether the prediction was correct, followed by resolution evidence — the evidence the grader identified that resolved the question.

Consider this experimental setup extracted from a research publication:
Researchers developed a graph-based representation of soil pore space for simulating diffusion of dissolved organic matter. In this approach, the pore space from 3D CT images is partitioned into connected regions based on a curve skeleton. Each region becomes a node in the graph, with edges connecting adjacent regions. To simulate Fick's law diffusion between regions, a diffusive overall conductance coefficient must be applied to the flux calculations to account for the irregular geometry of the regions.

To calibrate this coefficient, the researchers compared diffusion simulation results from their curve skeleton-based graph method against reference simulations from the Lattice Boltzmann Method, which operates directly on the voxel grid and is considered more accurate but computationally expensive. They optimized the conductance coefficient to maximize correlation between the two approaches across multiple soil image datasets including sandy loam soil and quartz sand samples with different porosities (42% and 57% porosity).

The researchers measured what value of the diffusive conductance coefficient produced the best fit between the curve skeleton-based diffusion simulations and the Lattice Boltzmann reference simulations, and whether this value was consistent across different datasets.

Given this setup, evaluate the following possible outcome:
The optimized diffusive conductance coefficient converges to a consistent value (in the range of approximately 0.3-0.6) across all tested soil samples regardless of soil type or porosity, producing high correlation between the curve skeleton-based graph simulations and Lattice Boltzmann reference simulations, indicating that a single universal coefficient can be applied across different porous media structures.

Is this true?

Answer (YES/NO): YES